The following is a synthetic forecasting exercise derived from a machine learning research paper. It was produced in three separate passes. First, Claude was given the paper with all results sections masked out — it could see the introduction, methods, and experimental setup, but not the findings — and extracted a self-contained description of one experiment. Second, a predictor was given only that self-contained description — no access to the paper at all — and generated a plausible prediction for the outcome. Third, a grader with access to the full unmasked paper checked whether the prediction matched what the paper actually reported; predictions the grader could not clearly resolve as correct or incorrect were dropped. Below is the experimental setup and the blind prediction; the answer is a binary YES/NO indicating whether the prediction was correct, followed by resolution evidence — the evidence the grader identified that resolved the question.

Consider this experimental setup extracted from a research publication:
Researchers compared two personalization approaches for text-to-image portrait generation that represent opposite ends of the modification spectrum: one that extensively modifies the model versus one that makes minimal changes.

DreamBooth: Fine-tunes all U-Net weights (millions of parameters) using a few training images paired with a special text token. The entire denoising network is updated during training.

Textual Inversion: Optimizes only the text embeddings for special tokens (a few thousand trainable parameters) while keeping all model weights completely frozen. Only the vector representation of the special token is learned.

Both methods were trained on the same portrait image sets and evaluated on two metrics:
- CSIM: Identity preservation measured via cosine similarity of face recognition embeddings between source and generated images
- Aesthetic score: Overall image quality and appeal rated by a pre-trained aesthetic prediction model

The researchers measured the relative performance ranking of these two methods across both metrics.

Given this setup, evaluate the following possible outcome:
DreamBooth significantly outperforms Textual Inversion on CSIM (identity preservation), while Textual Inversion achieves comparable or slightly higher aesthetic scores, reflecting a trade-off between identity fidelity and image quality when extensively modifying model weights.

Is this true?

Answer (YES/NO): NO